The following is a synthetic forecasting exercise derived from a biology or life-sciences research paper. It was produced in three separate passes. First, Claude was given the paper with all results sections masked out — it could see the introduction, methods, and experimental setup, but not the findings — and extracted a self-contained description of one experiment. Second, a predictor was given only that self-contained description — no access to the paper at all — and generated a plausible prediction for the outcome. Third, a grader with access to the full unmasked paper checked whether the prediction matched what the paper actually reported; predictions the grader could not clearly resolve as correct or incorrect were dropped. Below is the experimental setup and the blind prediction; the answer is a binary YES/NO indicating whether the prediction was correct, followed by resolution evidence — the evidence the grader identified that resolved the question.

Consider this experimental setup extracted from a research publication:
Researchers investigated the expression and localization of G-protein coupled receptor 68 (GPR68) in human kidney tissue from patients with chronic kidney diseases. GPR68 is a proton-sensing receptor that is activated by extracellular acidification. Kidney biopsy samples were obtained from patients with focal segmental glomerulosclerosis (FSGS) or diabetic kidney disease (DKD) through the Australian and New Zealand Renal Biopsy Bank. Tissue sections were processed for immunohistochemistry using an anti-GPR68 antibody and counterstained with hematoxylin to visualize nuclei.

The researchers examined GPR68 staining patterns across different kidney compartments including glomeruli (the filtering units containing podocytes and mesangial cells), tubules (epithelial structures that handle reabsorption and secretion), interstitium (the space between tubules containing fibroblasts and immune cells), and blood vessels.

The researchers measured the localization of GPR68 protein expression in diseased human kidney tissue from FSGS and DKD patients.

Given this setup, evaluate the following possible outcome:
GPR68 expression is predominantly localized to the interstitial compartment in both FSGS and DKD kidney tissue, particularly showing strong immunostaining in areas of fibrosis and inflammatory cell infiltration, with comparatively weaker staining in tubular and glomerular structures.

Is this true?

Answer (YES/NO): NO